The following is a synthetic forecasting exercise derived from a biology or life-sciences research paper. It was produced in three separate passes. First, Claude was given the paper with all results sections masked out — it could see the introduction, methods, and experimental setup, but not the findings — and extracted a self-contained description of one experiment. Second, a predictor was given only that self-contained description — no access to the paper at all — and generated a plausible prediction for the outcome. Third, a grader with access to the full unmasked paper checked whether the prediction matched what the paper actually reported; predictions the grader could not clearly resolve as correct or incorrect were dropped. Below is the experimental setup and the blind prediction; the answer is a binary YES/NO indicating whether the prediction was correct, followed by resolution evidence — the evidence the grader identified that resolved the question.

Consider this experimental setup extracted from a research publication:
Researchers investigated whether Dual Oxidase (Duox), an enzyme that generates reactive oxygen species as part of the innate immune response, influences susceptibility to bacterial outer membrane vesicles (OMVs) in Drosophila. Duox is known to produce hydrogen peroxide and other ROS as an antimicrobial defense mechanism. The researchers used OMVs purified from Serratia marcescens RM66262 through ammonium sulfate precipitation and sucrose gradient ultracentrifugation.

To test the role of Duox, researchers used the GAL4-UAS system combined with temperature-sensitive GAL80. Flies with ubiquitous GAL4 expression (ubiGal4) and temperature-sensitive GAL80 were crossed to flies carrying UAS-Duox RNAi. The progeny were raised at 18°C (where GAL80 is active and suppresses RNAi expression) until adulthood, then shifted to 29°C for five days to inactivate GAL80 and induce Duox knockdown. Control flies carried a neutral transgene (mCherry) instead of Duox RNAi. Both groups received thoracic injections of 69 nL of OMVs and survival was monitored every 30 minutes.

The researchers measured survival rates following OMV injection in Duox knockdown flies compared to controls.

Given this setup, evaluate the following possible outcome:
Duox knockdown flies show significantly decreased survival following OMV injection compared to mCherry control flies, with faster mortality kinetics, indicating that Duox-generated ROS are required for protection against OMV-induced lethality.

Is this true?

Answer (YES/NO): YES